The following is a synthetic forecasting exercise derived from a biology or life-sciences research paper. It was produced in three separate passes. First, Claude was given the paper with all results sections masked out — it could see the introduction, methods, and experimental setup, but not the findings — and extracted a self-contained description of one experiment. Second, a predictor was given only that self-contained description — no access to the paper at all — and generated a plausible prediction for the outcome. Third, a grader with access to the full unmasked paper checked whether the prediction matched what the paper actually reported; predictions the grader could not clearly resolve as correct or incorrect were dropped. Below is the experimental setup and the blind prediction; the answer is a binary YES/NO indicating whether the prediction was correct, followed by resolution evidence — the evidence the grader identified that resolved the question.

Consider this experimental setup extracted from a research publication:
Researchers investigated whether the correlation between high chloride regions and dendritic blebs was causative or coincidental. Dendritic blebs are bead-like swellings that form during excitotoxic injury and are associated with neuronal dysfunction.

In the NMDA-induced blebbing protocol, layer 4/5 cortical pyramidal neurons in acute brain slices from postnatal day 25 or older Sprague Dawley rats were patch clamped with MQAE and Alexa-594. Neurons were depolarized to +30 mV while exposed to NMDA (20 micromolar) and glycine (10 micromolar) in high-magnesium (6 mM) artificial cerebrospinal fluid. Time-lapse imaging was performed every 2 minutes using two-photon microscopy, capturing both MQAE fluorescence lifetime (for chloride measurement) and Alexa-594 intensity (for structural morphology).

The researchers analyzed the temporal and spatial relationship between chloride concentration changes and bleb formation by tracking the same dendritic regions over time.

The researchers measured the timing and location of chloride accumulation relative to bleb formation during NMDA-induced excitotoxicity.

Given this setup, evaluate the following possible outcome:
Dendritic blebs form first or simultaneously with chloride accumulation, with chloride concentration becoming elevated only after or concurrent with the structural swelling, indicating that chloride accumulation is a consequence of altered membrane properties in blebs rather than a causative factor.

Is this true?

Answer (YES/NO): NO